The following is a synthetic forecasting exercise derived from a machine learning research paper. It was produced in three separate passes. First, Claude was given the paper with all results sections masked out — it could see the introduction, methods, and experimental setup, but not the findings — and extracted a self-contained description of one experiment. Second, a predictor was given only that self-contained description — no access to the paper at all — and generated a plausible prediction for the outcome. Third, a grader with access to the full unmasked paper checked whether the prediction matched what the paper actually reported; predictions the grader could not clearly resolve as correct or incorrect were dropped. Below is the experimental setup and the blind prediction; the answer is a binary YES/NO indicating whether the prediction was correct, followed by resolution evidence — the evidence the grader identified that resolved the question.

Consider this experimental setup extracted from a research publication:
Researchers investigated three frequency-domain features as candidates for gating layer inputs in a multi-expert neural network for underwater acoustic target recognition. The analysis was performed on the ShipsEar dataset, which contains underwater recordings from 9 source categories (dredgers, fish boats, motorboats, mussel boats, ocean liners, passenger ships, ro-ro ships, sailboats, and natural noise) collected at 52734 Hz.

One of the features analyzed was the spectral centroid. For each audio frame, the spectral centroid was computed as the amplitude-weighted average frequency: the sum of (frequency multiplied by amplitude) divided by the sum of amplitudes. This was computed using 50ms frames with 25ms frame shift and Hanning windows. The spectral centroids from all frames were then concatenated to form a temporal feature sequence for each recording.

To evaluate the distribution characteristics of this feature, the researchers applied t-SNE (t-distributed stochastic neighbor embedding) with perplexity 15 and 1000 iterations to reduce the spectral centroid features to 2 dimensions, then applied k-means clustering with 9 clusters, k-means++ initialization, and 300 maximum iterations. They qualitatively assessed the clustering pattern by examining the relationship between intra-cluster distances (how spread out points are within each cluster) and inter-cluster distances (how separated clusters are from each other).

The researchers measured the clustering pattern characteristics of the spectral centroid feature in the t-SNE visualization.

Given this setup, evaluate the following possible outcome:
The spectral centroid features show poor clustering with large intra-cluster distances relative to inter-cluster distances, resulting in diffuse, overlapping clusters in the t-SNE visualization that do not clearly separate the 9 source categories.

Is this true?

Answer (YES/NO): YES